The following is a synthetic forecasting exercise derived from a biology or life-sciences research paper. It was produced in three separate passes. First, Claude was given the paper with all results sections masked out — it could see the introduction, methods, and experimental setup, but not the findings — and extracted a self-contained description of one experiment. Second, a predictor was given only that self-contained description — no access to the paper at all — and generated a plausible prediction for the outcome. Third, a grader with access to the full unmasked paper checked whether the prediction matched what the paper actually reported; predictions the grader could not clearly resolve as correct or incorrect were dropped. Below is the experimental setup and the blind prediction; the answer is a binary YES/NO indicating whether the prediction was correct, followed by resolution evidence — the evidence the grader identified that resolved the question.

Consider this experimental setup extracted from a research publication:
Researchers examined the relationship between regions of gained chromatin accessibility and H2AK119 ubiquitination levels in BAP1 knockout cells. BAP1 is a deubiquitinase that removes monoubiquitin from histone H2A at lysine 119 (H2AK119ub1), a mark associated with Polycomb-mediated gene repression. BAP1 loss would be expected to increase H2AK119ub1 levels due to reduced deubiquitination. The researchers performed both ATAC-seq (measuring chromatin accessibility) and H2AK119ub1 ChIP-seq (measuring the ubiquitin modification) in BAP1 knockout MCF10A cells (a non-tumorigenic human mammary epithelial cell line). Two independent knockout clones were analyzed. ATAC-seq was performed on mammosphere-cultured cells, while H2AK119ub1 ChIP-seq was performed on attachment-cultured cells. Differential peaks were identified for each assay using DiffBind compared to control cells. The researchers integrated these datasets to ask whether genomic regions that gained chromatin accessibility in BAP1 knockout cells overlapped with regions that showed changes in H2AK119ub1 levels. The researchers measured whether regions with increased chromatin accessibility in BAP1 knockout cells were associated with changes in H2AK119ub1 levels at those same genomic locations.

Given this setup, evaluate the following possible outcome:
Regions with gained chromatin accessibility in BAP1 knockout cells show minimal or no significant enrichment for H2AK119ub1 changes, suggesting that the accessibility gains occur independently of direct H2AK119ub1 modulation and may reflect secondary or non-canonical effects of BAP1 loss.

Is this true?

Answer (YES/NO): YES